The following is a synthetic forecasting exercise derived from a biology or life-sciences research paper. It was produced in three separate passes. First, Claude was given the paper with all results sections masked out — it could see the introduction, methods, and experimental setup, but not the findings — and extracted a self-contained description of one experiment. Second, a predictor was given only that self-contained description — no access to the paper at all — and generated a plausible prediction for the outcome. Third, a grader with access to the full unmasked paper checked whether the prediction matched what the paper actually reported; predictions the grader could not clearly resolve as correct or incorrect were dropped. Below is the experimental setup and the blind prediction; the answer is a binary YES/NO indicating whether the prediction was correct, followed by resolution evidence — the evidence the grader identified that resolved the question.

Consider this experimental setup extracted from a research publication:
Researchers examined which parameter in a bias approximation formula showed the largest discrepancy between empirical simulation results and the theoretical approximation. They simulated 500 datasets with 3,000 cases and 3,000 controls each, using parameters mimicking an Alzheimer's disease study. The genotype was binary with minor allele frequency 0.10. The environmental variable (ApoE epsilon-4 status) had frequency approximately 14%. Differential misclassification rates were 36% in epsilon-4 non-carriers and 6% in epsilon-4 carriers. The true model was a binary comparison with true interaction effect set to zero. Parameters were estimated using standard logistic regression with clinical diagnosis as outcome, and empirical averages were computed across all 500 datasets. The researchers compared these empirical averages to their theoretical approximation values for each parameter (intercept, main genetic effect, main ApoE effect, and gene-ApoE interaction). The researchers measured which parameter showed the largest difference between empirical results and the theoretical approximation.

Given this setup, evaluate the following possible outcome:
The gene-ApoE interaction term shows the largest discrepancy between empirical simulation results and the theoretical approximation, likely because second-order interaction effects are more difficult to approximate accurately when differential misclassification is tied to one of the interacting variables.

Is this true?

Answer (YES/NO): NO